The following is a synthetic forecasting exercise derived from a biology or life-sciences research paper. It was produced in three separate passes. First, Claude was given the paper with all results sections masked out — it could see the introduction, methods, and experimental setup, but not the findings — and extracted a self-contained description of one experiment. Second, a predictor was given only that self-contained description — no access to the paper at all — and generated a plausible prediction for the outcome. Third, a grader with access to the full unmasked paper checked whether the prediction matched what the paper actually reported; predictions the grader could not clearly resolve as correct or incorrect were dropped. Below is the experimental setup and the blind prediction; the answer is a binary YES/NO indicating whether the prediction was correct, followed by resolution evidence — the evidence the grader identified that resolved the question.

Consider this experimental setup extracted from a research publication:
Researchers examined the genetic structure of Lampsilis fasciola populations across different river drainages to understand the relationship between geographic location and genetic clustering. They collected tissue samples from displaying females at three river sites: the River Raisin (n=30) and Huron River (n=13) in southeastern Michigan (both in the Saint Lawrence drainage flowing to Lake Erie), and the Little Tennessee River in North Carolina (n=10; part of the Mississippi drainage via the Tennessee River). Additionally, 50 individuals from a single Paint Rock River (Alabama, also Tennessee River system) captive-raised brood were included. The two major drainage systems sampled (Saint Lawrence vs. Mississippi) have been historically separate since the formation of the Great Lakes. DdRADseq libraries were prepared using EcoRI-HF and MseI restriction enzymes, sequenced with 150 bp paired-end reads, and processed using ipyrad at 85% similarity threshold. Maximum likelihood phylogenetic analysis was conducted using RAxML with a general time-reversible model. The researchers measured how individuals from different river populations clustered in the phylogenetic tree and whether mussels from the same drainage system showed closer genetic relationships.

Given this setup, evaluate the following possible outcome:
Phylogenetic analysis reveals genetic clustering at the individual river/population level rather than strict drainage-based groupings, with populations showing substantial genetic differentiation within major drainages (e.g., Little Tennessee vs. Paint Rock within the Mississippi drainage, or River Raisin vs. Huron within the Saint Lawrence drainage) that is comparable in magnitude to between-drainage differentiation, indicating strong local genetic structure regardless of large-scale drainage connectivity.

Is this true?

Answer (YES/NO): NO